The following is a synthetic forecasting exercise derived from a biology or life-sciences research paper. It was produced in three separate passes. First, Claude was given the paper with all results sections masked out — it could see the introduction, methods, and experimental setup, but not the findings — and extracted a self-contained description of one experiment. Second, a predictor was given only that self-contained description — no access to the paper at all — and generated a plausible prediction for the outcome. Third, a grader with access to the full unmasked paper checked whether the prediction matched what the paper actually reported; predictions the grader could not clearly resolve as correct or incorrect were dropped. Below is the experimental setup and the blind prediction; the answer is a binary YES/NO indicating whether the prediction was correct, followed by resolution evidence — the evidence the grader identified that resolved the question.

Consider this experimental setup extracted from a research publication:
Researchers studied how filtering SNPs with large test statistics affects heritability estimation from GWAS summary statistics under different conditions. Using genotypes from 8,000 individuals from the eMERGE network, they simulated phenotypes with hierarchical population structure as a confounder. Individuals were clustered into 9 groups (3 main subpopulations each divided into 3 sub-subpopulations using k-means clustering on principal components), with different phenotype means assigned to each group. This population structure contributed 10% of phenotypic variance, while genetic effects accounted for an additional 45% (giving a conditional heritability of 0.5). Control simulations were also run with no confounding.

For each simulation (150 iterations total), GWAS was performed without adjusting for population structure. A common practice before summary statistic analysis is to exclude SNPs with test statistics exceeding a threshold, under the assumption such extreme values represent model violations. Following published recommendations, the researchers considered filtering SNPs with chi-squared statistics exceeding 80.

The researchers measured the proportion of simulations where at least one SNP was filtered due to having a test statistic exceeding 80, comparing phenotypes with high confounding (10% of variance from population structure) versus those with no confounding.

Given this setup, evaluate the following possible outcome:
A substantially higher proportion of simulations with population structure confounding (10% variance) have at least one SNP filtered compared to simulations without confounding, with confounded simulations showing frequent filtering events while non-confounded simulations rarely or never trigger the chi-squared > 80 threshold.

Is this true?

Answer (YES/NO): YES